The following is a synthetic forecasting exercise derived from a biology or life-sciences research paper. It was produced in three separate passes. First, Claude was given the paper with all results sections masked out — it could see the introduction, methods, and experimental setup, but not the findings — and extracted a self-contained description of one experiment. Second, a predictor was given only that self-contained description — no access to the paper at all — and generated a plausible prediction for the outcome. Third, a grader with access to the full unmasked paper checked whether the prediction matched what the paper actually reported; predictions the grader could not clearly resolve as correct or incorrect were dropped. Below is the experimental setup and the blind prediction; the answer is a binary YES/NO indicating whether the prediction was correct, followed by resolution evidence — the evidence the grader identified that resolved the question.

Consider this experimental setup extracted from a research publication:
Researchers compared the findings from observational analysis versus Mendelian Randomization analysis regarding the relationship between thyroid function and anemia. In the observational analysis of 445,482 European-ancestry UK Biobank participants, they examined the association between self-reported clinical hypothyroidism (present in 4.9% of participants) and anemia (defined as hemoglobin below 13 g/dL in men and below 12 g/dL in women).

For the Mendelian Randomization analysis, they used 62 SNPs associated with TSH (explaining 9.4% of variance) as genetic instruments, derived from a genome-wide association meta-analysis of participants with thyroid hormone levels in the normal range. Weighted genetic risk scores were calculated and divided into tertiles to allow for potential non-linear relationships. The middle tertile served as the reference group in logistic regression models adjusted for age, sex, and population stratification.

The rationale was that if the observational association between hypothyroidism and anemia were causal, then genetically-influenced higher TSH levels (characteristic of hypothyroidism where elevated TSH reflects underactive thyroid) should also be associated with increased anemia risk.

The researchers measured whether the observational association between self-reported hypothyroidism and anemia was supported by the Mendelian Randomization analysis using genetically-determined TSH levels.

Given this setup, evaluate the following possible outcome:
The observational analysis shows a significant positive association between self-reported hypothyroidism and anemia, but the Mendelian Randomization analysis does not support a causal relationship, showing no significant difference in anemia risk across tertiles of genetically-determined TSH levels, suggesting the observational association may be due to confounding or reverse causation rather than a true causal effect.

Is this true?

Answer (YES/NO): YES